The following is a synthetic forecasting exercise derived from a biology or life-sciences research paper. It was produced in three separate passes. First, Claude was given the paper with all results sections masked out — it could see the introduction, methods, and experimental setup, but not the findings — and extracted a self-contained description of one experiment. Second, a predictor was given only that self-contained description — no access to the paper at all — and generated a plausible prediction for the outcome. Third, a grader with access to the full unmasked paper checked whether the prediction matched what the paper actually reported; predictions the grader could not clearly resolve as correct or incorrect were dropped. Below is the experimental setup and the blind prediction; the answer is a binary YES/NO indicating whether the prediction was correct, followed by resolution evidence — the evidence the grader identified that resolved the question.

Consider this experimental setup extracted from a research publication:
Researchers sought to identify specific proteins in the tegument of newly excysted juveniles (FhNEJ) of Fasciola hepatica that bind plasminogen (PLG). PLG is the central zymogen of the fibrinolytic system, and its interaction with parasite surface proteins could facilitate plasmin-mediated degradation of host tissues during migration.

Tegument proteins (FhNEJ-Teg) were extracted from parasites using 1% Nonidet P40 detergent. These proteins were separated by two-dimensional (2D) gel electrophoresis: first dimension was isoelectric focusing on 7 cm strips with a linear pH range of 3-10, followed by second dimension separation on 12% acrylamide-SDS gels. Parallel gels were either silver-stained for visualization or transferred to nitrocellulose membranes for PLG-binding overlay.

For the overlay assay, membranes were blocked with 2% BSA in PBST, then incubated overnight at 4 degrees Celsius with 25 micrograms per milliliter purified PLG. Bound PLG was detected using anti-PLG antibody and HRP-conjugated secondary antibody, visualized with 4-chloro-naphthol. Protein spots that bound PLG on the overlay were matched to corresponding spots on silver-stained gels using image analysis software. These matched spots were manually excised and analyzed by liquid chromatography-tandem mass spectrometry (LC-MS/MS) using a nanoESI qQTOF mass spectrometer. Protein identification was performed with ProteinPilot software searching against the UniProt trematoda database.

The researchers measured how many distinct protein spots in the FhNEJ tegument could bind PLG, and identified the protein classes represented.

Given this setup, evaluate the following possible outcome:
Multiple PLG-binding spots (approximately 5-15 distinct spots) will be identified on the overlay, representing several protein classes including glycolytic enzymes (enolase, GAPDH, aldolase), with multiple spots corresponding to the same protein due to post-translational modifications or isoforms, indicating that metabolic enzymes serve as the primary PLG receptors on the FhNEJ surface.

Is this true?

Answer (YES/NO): NO